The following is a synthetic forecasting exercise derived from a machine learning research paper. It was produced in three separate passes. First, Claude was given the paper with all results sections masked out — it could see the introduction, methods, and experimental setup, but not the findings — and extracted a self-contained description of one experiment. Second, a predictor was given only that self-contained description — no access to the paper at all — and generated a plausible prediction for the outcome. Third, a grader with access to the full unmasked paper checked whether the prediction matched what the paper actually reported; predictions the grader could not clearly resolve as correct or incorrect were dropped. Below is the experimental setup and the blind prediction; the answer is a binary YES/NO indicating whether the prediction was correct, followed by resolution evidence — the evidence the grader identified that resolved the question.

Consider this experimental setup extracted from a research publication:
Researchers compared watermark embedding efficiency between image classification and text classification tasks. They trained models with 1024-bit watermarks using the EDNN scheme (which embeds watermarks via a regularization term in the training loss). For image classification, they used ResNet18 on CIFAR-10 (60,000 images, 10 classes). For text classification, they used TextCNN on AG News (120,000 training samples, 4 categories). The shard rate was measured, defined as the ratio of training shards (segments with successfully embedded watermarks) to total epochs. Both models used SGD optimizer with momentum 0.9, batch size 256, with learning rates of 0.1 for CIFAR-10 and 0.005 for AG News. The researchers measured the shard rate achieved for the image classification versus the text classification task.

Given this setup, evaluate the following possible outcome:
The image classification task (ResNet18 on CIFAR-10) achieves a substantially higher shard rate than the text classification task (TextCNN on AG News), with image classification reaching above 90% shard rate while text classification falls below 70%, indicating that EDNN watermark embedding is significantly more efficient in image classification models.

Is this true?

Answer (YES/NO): NO